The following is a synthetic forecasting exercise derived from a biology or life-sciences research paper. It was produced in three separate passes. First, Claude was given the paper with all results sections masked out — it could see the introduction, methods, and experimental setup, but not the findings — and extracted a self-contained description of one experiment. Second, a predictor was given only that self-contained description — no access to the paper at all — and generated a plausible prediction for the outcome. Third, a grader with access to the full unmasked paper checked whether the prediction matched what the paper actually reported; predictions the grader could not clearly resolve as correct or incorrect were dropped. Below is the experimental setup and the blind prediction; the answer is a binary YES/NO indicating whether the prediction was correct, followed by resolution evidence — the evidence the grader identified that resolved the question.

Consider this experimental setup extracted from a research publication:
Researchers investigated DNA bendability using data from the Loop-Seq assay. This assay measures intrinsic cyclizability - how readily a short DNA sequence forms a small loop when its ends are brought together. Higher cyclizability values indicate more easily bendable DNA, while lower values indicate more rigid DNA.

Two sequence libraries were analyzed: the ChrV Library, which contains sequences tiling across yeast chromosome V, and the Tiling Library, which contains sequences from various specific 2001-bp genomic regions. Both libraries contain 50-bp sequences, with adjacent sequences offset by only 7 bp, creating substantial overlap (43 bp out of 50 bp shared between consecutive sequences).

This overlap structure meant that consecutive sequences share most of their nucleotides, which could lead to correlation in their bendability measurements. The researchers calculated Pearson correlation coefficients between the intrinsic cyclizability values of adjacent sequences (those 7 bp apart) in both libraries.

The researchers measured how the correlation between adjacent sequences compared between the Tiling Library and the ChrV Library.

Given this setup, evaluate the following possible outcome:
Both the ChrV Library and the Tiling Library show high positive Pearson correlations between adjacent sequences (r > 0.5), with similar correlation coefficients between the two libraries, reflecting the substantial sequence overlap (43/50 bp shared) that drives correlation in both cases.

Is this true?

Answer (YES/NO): NO